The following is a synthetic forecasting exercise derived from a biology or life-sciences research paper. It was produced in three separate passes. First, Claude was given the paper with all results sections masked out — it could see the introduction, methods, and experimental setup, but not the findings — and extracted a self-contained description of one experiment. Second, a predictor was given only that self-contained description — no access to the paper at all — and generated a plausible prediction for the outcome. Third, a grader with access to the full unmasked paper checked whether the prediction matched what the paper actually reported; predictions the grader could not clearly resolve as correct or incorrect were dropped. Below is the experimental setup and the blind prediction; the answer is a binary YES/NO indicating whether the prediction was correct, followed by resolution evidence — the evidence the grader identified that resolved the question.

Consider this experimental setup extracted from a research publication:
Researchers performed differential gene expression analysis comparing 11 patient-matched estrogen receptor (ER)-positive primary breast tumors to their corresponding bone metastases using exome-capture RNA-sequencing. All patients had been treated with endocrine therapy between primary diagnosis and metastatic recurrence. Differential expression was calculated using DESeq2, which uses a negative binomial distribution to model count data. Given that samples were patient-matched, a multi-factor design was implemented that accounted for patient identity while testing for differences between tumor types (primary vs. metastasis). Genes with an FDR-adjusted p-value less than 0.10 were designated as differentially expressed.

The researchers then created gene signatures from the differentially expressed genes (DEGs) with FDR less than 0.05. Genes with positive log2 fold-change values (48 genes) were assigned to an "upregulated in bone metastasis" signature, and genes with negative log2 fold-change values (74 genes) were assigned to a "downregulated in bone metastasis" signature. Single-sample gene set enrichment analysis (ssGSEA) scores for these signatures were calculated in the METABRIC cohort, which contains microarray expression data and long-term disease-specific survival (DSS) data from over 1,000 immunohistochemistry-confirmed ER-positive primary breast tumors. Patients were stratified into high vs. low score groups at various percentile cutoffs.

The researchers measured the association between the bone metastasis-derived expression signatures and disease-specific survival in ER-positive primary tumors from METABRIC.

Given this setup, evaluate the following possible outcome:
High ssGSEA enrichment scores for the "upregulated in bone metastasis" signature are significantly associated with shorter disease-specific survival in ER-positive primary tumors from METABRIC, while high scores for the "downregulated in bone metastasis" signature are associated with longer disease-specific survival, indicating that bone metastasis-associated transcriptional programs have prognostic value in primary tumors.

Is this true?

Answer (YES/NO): YES